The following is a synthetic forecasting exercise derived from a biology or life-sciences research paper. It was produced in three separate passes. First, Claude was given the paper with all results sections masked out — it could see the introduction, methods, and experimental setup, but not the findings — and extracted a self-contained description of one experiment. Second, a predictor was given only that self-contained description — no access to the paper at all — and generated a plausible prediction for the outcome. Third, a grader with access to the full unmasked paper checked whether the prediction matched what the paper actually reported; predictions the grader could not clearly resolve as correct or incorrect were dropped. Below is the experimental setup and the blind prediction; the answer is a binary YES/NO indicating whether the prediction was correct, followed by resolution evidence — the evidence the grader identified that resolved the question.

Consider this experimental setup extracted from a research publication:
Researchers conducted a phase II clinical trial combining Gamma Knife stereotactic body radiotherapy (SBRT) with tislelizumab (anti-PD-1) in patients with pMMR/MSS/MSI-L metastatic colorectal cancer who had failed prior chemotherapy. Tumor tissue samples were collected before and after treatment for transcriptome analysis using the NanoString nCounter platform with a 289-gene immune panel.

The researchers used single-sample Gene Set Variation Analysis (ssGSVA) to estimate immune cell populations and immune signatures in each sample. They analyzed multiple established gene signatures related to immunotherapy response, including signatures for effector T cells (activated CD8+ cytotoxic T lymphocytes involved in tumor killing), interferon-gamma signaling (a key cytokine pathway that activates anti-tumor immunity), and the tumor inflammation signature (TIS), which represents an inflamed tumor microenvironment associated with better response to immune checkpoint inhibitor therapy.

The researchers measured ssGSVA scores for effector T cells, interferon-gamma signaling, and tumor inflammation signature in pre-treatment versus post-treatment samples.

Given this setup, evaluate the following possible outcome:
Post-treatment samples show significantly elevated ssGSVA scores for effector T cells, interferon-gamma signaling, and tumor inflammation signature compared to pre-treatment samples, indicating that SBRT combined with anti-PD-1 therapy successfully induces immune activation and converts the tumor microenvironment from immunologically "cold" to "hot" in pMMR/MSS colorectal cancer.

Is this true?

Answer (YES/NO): NO